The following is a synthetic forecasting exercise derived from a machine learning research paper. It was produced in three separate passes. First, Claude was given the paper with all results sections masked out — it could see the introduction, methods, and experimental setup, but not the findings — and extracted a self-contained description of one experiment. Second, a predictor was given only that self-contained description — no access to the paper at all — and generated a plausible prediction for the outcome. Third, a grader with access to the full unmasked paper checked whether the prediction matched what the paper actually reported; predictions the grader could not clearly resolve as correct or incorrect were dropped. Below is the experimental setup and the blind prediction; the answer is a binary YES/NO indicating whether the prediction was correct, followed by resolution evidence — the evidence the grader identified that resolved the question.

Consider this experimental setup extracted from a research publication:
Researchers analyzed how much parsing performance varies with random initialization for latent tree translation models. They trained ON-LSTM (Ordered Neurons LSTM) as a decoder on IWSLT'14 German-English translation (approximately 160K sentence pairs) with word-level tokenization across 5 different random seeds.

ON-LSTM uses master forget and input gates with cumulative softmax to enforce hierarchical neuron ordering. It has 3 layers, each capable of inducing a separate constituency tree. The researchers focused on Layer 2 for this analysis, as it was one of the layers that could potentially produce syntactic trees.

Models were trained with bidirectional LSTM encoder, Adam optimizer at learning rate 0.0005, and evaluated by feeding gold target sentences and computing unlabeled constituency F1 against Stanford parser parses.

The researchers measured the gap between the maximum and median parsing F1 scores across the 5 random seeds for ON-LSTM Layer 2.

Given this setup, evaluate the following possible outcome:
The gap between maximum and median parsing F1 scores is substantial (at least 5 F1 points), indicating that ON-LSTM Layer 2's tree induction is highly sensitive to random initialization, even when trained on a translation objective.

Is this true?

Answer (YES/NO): YES